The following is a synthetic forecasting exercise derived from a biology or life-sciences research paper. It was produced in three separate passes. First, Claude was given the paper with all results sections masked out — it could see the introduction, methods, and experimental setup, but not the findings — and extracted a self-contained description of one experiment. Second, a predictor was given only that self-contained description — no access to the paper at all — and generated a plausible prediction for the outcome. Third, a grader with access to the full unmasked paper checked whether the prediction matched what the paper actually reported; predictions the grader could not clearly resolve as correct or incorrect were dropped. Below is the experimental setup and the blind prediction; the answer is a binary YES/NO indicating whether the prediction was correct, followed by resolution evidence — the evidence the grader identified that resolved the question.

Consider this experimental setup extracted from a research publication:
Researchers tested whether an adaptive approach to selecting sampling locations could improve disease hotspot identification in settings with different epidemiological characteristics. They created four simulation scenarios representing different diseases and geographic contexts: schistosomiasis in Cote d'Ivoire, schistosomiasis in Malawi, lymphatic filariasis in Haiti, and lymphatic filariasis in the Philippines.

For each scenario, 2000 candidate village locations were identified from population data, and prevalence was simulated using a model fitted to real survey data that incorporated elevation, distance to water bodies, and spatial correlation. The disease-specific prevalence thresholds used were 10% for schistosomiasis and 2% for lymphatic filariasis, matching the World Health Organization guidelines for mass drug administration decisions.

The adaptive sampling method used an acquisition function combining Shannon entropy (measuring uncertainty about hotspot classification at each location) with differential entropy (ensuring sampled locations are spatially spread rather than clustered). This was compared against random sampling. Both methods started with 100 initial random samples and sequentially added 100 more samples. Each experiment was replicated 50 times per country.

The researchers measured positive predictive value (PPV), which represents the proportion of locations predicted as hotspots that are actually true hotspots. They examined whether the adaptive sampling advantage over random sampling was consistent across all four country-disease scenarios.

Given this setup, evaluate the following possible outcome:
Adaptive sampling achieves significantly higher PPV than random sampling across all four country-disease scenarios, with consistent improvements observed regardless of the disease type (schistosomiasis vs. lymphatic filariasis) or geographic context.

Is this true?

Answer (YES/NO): NO